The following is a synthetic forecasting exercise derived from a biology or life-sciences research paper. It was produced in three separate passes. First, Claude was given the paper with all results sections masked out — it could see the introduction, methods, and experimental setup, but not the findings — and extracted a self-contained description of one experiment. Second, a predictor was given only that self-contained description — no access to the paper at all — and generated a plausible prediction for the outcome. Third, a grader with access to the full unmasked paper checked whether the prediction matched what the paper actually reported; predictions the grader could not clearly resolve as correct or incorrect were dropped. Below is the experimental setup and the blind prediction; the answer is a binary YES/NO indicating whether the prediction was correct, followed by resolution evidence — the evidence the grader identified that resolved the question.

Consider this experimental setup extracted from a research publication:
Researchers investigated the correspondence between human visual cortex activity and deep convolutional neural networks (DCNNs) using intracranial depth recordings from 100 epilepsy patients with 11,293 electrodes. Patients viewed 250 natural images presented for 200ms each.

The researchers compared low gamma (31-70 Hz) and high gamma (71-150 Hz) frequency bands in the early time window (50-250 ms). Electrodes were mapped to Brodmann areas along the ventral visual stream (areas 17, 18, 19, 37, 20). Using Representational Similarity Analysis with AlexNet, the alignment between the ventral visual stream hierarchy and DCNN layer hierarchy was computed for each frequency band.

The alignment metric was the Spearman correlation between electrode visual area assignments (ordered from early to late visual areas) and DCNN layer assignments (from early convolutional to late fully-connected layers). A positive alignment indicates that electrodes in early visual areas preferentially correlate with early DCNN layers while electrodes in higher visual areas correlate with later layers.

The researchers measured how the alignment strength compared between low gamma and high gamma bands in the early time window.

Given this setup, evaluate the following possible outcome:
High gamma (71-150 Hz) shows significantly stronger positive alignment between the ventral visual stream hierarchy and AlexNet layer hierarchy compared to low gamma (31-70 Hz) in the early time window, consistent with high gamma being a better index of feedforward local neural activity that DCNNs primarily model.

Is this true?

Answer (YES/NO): NO